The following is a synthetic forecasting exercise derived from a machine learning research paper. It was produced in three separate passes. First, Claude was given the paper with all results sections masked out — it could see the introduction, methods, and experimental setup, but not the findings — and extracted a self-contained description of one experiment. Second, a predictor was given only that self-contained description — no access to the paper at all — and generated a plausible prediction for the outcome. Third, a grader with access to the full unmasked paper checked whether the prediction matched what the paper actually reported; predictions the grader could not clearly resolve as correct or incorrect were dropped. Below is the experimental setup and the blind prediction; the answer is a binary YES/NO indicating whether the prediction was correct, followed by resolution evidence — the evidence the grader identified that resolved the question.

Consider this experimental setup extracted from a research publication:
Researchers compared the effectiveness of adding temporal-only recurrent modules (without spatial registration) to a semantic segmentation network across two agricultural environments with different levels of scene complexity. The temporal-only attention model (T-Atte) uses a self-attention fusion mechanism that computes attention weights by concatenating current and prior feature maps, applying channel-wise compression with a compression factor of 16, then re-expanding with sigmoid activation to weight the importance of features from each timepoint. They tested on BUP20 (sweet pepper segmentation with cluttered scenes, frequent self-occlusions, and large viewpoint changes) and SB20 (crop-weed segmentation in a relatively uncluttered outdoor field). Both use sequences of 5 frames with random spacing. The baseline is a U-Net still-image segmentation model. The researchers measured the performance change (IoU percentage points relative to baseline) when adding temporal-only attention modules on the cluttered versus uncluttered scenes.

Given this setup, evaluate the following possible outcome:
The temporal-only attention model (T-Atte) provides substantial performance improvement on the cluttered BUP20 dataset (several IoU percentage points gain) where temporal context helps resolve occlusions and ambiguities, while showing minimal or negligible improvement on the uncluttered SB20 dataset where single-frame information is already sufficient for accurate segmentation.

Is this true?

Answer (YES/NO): NO